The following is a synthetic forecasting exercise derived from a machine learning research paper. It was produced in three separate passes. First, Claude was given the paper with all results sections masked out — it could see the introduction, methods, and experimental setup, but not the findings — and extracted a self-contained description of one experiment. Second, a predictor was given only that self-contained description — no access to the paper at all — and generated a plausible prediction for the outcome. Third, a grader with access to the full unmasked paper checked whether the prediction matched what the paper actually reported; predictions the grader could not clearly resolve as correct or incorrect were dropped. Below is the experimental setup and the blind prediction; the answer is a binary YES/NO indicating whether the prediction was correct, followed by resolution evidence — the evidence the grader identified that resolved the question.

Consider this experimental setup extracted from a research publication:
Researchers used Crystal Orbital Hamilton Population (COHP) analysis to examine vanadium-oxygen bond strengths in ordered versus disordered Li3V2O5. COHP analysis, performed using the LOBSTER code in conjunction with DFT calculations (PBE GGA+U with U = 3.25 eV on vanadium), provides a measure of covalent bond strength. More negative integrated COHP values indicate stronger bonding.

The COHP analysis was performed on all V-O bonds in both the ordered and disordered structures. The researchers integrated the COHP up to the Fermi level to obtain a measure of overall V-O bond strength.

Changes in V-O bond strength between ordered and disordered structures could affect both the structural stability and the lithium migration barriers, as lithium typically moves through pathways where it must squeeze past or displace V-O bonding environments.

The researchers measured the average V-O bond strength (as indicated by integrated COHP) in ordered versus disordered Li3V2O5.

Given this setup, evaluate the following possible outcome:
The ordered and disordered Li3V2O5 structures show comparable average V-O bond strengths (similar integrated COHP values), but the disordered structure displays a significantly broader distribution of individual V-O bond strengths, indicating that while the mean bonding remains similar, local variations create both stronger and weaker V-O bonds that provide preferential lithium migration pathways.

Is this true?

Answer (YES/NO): NO